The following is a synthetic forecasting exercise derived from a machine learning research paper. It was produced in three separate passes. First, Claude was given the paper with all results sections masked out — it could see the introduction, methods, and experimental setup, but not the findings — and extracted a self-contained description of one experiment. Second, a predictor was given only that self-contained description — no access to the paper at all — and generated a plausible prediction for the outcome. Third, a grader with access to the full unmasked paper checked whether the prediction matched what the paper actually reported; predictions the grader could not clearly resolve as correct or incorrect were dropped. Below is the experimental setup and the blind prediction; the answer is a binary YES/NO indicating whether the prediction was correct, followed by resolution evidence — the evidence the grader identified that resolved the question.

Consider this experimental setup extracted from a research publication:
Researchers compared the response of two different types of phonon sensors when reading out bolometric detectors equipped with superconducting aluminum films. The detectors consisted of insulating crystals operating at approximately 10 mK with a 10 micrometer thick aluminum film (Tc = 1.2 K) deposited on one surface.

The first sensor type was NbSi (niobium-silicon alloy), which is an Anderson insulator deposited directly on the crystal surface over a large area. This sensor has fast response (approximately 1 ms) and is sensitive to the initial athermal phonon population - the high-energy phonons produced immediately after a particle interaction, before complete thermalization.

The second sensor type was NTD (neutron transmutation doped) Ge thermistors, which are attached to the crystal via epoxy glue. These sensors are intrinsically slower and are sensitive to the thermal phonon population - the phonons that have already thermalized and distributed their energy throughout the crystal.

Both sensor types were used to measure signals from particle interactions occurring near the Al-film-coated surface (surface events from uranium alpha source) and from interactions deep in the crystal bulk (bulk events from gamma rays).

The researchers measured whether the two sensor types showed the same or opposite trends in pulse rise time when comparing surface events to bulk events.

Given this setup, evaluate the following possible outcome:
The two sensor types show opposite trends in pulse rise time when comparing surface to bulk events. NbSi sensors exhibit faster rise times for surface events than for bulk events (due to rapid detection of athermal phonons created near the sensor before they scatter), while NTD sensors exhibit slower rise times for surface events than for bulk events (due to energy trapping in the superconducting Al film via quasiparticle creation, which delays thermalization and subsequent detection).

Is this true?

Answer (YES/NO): NO